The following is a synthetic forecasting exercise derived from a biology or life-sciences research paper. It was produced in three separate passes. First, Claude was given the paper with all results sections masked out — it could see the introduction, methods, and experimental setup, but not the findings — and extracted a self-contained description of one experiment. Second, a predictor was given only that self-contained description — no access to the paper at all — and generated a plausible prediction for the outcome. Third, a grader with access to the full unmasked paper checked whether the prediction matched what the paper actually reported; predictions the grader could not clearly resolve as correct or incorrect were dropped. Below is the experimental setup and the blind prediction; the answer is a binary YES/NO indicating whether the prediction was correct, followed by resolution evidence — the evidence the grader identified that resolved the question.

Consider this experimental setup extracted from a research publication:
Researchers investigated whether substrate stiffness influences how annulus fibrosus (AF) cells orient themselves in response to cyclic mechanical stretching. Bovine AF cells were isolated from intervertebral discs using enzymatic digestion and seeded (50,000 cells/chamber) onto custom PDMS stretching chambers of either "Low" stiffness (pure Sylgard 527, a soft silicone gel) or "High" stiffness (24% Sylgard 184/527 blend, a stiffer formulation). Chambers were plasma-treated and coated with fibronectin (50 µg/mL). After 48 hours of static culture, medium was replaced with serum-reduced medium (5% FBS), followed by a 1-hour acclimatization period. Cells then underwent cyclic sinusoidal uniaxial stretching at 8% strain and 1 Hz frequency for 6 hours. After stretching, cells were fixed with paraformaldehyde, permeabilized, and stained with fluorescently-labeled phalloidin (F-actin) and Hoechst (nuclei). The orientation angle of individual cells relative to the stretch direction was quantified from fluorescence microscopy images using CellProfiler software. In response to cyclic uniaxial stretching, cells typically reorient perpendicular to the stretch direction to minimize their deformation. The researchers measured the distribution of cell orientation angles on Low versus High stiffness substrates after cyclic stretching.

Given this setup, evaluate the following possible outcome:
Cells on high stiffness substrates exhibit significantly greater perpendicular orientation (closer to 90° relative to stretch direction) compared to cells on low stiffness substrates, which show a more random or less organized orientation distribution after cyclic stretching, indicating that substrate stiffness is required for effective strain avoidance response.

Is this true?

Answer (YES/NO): NO